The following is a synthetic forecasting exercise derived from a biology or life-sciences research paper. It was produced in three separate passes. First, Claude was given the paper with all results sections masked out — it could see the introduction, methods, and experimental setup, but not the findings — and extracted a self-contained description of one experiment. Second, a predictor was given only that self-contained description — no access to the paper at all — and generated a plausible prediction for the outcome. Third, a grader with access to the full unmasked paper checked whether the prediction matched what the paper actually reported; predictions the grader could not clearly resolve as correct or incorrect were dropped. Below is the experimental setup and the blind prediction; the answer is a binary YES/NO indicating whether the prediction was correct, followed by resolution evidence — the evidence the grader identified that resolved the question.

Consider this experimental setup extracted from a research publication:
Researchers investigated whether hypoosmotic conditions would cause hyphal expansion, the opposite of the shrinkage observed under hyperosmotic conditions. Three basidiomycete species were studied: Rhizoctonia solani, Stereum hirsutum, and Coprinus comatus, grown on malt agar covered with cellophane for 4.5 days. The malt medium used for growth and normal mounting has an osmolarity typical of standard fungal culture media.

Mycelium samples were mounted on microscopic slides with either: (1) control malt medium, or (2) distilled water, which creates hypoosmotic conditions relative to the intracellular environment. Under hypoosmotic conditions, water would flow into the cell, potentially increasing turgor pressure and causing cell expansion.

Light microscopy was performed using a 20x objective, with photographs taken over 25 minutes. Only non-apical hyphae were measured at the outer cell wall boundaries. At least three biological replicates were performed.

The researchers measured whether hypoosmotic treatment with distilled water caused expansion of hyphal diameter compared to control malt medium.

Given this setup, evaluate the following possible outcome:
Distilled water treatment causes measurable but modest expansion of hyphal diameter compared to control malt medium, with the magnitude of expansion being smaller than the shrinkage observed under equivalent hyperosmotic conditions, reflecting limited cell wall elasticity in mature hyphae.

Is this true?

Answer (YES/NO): NO